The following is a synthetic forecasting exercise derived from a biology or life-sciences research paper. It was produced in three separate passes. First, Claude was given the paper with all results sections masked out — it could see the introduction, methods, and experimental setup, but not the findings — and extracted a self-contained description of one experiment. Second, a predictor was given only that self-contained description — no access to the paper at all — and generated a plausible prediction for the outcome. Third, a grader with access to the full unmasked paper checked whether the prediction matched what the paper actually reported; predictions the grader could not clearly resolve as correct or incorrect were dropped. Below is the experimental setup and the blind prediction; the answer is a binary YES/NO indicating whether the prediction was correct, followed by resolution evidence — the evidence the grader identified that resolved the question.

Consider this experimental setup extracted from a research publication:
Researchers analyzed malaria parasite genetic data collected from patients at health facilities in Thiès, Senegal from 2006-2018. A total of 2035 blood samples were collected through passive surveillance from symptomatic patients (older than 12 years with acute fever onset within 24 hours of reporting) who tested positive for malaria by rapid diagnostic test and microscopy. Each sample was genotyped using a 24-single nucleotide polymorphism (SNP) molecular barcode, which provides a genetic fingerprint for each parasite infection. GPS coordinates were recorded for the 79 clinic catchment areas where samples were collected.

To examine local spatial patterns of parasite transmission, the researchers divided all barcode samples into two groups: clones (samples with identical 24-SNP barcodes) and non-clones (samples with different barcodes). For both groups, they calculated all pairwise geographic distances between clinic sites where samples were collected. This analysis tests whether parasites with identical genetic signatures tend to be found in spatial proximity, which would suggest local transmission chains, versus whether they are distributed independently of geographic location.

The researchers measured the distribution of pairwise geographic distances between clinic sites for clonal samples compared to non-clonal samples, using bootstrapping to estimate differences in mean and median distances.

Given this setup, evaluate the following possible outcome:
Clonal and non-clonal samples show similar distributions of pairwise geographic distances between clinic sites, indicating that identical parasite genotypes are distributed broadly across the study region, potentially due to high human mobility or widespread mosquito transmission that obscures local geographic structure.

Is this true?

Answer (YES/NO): NO